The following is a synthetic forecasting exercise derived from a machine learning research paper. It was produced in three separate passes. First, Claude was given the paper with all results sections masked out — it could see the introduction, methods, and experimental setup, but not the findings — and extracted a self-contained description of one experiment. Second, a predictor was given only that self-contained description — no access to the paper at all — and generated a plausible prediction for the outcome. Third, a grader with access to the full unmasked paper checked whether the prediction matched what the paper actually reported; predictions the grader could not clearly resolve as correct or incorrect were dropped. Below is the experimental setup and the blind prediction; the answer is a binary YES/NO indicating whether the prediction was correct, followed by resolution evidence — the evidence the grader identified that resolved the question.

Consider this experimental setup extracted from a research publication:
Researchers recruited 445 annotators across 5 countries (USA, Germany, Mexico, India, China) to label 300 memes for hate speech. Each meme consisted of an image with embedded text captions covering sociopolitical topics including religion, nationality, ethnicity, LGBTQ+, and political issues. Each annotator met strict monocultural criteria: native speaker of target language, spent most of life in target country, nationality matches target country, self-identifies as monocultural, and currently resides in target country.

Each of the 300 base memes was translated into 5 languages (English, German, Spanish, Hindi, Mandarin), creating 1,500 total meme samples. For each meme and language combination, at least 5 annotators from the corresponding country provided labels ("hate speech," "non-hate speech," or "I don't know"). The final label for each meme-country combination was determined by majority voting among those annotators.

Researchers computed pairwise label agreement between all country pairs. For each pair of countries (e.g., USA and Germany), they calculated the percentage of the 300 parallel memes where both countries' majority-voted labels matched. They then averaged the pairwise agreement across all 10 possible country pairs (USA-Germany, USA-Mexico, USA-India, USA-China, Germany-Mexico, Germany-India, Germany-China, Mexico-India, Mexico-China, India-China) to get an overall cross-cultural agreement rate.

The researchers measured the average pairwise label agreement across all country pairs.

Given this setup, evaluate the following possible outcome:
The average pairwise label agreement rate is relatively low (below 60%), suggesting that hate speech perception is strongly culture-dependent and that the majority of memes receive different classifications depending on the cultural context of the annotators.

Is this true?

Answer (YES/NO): NO